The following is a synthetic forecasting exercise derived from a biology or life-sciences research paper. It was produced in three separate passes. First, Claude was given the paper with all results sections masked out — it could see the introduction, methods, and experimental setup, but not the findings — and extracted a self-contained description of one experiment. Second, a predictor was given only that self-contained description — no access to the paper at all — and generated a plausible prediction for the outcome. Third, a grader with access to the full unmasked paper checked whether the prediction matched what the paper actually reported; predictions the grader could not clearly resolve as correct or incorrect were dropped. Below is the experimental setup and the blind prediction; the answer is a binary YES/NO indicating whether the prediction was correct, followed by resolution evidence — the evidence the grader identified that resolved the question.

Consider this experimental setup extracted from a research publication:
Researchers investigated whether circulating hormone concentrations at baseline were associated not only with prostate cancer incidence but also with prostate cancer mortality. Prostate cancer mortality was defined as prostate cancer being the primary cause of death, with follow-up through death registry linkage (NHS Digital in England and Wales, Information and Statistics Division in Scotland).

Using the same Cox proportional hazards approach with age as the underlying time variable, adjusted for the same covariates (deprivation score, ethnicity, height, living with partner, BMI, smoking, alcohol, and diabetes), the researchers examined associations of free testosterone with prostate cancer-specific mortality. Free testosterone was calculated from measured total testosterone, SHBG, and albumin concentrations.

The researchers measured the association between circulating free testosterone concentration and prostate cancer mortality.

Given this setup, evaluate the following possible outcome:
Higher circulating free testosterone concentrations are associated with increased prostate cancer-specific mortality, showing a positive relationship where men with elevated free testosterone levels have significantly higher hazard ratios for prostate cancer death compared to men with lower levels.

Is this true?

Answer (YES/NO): NO